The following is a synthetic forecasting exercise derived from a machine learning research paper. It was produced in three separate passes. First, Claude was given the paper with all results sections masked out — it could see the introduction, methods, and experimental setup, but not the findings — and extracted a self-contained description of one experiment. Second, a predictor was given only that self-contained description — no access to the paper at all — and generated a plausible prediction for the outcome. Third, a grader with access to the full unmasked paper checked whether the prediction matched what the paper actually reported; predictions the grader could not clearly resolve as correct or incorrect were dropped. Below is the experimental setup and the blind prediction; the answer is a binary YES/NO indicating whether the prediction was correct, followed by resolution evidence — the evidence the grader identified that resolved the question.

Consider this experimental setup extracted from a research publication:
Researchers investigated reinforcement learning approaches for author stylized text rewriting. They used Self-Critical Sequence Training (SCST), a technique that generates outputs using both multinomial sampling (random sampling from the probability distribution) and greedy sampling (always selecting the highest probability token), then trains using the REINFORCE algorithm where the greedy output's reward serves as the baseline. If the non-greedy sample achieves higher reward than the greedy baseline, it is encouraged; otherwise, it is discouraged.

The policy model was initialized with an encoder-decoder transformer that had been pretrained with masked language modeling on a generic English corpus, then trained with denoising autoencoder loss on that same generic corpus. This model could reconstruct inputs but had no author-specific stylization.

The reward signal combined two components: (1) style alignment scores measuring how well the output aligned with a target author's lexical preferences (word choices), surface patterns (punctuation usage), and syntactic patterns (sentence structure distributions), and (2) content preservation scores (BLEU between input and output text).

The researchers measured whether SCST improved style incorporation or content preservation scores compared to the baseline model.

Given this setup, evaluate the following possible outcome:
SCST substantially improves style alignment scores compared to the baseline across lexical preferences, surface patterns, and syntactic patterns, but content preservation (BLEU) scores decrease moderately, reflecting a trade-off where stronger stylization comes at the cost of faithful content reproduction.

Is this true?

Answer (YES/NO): NO